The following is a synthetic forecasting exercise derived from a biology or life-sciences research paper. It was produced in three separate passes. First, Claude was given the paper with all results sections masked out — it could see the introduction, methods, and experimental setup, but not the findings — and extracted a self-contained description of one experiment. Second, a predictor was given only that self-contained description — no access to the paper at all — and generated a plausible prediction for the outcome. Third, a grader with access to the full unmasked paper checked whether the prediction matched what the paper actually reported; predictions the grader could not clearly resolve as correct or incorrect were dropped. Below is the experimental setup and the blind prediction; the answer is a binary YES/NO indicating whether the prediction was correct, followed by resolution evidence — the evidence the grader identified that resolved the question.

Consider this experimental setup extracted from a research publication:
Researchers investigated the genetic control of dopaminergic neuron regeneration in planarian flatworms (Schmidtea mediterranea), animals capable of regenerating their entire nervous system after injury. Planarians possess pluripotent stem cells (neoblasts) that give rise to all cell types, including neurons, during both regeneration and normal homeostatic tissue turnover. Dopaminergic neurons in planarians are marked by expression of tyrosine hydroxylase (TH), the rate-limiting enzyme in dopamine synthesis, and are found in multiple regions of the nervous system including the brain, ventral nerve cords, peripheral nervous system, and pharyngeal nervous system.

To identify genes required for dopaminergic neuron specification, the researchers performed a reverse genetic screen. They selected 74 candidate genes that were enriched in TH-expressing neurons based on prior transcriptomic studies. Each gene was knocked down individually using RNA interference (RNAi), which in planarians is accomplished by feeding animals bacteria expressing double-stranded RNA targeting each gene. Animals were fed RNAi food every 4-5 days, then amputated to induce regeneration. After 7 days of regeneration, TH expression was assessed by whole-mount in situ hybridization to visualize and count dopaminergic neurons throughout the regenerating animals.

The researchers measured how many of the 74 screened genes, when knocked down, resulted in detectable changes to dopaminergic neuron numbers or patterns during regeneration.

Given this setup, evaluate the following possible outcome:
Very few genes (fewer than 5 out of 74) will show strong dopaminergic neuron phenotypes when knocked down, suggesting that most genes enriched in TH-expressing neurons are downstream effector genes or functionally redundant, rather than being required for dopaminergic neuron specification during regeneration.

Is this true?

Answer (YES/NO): NO